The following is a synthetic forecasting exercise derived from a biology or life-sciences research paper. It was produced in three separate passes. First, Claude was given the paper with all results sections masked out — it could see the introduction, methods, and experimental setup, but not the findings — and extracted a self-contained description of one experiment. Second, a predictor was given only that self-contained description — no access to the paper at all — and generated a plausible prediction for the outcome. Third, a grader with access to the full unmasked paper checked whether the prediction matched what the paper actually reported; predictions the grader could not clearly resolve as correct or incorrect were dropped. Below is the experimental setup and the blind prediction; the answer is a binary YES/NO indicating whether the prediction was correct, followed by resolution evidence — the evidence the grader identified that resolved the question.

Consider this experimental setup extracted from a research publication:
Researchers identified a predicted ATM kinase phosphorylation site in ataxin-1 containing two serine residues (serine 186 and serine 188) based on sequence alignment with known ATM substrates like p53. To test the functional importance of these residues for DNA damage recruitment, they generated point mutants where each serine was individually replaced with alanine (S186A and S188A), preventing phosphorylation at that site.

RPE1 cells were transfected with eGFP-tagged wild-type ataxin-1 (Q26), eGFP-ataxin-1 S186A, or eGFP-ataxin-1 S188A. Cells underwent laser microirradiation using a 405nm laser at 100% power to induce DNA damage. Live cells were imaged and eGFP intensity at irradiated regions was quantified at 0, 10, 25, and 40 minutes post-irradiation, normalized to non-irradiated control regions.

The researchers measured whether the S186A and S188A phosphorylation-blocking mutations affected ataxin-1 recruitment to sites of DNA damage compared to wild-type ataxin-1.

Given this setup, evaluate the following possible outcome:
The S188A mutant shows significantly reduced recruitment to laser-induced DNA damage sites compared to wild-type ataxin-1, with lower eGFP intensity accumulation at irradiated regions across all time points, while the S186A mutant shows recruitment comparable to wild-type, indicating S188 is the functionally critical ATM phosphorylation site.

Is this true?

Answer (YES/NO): NO